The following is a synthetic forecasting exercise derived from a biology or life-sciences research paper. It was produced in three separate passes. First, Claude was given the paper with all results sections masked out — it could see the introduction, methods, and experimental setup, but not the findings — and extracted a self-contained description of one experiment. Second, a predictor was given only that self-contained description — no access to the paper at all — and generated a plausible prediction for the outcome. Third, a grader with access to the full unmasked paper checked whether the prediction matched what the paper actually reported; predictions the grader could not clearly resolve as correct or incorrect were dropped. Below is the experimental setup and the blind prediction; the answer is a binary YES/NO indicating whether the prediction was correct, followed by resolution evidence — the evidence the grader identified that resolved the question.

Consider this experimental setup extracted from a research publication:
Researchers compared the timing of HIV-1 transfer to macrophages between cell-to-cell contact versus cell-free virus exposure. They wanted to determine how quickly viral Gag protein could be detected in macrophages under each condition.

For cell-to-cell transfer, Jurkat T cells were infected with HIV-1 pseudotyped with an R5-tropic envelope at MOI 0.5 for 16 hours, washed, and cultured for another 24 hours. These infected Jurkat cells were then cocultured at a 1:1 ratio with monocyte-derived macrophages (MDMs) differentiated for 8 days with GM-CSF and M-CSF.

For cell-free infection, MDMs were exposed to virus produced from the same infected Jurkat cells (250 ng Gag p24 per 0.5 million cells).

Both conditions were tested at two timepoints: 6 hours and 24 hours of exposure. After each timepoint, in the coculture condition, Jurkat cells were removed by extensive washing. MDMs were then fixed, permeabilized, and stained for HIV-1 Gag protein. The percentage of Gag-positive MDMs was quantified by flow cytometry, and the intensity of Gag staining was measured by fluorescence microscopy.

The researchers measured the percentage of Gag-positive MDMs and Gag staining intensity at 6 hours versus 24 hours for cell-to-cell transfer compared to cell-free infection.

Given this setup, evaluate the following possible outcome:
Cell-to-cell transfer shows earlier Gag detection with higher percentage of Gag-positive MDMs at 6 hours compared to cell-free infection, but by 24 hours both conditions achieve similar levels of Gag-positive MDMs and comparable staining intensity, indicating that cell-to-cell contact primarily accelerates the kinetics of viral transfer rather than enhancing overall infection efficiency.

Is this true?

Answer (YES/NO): NO